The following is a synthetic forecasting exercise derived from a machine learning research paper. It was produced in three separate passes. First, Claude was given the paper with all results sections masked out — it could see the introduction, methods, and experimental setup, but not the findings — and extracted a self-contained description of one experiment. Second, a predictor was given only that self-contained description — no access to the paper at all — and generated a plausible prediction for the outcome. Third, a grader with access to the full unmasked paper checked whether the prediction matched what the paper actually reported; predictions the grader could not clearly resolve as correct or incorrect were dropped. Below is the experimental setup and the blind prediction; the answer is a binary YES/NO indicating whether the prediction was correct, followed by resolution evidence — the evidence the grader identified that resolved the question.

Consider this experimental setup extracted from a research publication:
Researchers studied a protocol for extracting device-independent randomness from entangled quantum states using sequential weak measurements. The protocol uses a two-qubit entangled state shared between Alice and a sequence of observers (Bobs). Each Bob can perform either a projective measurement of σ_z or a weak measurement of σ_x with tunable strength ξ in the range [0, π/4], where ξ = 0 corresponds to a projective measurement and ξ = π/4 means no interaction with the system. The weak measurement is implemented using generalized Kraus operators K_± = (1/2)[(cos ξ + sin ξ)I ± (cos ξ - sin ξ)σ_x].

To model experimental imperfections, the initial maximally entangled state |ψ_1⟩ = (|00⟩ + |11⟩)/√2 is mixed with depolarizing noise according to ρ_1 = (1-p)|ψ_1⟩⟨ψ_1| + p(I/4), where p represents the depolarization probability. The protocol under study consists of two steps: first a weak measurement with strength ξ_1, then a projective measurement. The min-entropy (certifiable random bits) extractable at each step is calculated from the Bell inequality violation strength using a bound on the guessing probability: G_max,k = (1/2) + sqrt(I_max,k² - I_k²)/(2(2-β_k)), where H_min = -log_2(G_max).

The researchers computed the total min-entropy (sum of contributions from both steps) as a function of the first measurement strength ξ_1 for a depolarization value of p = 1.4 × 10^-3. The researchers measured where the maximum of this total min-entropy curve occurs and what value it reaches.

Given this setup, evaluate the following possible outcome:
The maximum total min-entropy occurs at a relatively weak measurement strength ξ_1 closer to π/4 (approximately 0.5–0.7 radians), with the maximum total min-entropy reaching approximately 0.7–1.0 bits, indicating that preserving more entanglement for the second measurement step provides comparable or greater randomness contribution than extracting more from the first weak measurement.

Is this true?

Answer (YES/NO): NO